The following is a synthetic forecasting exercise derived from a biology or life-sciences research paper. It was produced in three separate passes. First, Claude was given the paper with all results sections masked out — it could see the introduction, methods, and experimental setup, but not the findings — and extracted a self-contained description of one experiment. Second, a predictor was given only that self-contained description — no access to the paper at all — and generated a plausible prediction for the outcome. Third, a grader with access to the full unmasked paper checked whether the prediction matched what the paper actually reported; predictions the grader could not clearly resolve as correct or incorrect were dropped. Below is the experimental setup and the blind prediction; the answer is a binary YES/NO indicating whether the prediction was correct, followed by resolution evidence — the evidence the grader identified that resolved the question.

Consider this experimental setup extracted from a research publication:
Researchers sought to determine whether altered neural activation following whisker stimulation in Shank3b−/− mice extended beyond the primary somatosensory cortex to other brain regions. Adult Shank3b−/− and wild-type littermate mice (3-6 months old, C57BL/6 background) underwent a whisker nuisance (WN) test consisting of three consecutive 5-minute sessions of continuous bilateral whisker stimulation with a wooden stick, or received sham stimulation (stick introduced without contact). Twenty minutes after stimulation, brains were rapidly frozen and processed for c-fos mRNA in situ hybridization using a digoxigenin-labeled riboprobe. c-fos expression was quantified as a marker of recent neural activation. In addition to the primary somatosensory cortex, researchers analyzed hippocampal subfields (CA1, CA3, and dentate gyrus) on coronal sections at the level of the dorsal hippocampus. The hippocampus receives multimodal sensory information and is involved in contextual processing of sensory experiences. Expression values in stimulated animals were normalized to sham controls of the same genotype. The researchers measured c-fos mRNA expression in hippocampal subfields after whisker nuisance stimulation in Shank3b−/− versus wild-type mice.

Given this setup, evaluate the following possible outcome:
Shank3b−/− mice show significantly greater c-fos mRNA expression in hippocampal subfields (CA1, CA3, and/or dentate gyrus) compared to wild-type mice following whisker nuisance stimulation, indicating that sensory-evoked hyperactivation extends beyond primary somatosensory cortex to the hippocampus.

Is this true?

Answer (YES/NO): NO